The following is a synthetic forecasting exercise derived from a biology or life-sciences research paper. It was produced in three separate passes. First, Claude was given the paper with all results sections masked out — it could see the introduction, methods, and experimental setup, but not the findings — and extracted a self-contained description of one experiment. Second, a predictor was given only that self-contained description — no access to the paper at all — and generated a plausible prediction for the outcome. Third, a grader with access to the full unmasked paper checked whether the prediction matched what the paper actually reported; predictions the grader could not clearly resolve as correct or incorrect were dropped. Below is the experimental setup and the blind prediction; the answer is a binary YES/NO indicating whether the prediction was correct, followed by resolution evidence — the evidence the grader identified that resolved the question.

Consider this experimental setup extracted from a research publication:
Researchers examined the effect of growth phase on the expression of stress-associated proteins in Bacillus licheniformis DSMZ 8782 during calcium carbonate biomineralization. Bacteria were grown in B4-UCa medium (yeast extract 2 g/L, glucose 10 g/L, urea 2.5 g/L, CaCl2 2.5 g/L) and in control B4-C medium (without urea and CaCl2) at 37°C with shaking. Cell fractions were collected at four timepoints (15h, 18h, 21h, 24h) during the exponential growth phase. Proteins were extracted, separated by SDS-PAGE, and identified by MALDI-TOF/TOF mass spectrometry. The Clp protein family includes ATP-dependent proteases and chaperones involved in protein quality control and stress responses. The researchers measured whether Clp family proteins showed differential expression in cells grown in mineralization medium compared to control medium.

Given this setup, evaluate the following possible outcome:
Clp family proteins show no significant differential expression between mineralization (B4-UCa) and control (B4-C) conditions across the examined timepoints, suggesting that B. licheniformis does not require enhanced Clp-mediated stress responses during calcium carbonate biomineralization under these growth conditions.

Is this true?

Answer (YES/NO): NO